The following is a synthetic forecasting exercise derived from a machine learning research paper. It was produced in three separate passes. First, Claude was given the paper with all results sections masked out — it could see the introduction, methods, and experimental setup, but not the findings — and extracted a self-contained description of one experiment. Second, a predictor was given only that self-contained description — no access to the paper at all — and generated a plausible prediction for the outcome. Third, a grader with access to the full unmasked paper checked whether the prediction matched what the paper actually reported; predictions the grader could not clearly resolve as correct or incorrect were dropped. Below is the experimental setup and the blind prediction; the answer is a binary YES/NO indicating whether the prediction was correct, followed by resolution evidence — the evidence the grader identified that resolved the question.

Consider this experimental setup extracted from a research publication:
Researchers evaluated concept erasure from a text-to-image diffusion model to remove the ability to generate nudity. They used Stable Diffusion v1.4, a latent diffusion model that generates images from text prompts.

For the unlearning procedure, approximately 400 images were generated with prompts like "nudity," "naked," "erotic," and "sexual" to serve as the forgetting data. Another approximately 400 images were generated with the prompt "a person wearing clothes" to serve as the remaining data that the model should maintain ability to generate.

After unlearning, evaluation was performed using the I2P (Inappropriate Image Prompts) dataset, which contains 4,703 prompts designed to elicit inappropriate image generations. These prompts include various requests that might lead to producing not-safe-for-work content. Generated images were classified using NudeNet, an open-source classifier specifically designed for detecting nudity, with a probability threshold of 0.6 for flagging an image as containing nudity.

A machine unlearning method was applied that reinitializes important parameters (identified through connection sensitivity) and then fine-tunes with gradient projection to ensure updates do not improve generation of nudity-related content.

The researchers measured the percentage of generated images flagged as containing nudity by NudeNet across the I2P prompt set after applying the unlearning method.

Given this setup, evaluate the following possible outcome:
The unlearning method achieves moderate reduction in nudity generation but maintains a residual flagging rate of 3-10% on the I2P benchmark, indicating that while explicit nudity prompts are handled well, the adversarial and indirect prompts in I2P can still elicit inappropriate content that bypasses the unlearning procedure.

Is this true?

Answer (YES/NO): NO